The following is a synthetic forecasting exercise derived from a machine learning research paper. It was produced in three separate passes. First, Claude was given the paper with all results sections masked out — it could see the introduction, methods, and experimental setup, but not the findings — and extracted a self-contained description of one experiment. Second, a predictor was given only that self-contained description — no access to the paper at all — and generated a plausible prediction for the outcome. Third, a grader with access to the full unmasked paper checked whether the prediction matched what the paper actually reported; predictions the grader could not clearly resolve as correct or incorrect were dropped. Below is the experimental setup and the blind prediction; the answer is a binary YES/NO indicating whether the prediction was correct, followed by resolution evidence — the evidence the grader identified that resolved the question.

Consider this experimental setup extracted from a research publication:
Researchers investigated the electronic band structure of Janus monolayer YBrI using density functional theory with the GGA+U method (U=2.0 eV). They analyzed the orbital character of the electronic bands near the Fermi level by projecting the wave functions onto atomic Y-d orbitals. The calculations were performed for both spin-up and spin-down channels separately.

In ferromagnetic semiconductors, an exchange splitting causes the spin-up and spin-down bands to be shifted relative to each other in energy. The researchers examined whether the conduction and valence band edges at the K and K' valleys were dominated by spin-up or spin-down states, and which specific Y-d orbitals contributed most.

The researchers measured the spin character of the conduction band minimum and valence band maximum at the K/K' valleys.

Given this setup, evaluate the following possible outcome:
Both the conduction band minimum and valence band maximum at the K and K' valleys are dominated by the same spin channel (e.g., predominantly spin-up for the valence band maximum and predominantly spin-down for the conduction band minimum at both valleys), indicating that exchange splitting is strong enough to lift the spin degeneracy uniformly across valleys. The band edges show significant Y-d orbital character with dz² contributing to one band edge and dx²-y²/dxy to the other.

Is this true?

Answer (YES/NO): NO